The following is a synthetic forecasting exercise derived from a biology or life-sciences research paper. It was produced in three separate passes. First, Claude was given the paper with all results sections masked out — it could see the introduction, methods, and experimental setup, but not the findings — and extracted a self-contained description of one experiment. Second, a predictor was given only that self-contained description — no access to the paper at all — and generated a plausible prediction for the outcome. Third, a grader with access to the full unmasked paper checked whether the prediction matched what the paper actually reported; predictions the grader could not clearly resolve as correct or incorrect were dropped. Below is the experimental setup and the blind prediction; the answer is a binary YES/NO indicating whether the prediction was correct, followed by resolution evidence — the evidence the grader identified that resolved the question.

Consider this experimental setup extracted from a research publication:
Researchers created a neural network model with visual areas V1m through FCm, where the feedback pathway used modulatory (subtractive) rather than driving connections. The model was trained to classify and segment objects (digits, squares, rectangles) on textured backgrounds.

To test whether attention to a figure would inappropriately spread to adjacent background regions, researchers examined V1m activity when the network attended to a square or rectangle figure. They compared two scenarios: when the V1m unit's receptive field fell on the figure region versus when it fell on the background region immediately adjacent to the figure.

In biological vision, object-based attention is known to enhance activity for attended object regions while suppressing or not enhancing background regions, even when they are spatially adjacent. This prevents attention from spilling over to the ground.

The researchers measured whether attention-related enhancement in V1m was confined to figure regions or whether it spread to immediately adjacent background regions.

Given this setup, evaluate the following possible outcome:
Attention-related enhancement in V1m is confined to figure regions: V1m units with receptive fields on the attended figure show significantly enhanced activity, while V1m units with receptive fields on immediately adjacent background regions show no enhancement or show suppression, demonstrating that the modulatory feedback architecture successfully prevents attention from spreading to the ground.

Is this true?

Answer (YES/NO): YES